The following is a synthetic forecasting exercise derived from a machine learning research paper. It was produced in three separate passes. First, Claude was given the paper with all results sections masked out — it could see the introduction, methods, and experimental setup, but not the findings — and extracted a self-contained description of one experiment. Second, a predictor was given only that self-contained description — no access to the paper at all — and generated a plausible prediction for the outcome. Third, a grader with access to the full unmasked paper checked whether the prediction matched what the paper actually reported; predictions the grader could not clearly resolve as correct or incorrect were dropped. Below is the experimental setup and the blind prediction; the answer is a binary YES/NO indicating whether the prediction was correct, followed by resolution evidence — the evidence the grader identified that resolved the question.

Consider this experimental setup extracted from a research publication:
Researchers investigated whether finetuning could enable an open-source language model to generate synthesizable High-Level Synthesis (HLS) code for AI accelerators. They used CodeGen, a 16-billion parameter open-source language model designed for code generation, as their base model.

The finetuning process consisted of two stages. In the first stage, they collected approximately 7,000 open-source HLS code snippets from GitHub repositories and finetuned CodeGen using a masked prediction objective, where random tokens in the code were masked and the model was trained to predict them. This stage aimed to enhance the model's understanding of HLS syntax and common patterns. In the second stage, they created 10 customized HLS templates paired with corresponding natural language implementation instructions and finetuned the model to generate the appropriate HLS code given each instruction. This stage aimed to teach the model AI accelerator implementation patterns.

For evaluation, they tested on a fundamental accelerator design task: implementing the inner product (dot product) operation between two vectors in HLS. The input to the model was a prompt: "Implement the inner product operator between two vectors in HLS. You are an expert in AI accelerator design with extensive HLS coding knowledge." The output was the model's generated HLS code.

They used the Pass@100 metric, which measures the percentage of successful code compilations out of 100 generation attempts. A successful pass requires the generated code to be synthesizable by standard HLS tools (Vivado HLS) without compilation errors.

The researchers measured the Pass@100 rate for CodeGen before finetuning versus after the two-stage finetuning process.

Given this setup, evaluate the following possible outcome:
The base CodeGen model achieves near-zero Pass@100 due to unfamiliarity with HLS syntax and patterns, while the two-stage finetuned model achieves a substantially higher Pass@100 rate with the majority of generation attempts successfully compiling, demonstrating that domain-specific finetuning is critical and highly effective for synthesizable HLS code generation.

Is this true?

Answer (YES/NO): NO